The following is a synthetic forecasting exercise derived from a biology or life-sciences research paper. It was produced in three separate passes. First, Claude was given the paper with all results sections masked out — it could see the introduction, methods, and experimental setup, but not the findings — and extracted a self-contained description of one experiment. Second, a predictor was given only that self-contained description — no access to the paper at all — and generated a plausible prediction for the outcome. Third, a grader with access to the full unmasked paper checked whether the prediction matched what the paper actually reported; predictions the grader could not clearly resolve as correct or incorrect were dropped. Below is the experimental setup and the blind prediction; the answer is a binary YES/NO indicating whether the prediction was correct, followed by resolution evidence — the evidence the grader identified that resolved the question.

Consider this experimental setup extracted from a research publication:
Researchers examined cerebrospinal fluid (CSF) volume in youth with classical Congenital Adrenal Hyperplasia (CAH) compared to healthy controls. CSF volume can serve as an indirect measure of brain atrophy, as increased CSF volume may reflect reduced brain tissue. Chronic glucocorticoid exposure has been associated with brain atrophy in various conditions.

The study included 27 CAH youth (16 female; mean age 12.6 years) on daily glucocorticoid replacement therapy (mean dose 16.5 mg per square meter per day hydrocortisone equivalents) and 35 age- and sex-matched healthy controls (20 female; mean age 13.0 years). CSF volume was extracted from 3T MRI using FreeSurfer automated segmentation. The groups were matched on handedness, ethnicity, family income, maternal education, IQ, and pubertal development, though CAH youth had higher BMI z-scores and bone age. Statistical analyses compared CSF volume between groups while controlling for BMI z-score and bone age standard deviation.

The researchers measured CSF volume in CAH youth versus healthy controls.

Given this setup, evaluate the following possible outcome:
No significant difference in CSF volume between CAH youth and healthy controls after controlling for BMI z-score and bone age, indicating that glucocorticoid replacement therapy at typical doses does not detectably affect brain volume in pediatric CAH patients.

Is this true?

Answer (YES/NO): NO